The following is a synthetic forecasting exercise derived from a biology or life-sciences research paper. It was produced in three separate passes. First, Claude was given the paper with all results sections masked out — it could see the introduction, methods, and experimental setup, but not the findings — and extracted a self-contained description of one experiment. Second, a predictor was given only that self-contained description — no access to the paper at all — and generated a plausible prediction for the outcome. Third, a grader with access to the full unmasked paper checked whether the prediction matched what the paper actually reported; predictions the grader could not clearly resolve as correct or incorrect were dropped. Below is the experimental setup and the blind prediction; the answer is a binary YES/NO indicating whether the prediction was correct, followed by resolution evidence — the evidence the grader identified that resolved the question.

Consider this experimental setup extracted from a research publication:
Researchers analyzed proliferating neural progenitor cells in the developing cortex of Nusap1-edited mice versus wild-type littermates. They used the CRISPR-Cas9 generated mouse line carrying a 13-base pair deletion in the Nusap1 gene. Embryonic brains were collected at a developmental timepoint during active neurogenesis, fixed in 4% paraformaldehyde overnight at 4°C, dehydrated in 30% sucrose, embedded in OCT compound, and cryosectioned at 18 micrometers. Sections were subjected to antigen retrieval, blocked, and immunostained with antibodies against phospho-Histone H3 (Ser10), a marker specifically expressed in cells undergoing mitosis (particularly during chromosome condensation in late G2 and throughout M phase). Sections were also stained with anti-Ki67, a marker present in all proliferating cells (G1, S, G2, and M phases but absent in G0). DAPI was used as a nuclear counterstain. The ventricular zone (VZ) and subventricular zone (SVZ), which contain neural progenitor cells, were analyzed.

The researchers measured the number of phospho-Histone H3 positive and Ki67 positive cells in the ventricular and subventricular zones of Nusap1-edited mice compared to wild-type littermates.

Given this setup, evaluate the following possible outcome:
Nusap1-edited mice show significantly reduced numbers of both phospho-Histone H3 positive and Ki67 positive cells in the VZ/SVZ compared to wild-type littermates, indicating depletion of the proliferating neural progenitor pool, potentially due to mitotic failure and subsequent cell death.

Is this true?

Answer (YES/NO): NO